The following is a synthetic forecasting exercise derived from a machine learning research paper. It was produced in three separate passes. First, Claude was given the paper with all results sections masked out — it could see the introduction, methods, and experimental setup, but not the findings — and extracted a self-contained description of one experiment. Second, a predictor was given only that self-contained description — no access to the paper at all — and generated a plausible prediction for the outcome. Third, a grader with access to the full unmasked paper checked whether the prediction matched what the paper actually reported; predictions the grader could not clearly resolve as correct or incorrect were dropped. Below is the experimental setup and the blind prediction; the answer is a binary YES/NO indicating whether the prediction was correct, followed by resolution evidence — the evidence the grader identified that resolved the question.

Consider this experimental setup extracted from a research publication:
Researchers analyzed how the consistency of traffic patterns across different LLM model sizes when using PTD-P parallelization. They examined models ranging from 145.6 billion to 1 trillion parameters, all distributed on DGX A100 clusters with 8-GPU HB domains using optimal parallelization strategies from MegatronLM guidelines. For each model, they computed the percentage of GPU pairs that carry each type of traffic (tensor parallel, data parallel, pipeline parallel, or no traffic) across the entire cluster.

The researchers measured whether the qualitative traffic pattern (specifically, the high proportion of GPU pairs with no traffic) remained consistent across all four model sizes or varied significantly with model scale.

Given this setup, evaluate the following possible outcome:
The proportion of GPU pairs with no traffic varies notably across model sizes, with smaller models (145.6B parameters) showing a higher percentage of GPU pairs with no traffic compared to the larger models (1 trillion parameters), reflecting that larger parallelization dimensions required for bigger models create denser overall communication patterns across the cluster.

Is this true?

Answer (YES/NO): NO